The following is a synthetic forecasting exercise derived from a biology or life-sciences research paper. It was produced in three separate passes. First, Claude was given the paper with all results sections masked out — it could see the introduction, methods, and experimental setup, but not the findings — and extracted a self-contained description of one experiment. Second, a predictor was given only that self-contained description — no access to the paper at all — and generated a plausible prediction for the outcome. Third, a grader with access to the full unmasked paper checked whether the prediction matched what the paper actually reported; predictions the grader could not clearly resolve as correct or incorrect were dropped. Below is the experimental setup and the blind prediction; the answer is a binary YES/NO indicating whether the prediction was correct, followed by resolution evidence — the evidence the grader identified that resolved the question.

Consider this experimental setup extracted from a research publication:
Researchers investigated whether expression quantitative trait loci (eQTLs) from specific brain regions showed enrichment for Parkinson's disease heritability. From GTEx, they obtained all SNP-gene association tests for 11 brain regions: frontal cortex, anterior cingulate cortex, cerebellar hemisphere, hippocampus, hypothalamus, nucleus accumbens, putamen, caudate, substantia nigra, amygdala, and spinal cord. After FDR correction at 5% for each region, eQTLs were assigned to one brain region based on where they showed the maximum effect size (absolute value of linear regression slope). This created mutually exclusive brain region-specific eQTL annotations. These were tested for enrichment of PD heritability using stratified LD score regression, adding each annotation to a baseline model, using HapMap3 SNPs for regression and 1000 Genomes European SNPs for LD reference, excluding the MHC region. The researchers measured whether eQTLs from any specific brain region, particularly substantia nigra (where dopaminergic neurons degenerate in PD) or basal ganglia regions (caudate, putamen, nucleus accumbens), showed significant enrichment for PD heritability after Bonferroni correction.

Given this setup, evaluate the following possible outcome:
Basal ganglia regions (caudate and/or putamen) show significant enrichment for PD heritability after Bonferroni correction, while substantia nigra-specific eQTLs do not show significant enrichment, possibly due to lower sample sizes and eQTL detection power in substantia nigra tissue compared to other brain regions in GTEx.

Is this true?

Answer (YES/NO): NO